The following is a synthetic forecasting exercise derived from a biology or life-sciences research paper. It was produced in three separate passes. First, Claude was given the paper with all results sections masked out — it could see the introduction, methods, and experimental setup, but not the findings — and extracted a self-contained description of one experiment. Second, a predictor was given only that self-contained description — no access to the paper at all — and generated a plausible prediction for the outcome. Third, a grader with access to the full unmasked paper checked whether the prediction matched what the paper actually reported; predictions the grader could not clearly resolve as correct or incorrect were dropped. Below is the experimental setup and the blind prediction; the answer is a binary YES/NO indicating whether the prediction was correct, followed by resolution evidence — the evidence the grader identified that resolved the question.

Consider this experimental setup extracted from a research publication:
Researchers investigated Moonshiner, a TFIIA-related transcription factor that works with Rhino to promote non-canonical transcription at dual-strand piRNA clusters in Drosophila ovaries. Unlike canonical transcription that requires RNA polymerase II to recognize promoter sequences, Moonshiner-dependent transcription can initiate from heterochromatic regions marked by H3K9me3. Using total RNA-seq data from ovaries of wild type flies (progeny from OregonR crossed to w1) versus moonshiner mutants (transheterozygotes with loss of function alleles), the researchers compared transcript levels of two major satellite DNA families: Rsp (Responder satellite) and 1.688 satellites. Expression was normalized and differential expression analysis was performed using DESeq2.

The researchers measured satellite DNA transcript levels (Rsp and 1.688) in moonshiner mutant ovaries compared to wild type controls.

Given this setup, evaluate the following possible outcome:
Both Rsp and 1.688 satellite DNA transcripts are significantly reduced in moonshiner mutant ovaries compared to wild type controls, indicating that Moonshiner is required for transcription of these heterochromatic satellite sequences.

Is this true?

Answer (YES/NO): NO